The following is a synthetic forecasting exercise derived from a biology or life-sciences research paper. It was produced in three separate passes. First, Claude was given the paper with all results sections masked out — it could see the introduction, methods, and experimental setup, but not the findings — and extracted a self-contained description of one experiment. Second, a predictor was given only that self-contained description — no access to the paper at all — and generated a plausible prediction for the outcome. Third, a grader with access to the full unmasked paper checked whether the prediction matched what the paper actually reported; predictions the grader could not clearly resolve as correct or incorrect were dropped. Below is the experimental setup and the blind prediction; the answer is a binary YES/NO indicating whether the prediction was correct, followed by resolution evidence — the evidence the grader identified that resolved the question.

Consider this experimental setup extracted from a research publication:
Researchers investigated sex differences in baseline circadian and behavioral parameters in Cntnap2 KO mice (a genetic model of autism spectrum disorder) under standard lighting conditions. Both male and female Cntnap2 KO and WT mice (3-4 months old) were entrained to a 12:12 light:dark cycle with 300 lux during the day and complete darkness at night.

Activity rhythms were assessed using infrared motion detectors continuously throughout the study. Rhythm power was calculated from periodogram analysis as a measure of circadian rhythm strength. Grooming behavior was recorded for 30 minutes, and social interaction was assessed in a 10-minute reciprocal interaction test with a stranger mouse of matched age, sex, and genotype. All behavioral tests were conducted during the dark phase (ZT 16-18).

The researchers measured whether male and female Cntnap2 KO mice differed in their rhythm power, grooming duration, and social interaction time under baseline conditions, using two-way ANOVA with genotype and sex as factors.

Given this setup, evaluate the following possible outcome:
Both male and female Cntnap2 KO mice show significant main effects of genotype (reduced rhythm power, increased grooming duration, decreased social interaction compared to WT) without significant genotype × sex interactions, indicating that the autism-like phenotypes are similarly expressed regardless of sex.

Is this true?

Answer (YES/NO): YES